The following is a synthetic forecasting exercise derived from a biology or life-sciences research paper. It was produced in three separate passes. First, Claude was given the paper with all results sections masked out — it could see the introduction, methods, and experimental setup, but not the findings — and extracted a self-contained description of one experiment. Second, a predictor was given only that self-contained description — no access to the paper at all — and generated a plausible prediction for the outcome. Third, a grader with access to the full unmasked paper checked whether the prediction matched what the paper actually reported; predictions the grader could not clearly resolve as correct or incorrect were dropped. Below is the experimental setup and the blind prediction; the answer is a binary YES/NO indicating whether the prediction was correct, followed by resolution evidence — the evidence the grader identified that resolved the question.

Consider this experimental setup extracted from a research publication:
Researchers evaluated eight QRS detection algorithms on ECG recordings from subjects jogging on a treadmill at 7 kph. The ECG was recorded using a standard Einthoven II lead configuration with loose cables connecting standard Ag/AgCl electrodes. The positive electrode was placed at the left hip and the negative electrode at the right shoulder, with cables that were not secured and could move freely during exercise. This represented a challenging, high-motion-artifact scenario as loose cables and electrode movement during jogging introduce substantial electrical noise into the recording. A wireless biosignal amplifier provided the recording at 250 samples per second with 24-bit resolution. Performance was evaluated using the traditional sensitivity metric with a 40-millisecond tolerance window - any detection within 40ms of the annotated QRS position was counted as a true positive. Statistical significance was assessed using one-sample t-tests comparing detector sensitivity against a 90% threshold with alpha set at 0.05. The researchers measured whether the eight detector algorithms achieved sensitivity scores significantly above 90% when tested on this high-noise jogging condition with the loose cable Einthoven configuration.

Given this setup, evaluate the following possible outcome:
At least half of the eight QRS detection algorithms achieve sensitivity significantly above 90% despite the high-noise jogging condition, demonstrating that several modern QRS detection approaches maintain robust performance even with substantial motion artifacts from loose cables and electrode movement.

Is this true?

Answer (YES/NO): NO